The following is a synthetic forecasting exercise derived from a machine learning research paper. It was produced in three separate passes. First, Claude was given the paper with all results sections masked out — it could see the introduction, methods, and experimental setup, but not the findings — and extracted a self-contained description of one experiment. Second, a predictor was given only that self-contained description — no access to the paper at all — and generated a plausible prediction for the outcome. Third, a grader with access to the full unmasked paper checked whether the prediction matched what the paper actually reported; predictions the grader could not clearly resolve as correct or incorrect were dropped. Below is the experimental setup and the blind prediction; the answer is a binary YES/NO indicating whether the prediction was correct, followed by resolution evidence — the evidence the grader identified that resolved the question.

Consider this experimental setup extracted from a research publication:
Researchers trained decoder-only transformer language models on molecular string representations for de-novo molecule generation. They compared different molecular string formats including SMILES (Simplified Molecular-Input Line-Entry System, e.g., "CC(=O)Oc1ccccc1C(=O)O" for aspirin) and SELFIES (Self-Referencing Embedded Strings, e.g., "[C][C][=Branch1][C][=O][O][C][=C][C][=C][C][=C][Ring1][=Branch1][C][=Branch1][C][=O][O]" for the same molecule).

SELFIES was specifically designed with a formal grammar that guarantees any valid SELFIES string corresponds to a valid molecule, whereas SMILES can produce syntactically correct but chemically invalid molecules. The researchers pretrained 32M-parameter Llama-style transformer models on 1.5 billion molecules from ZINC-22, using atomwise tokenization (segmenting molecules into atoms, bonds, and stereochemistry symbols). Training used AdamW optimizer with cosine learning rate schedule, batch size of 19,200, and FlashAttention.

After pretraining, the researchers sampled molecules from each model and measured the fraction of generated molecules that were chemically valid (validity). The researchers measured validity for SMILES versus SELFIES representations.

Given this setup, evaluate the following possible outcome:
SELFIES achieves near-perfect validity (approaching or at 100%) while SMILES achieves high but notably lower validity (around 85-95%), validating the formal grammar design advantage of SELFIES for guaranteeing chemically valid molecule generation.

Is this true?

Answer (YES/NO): NO